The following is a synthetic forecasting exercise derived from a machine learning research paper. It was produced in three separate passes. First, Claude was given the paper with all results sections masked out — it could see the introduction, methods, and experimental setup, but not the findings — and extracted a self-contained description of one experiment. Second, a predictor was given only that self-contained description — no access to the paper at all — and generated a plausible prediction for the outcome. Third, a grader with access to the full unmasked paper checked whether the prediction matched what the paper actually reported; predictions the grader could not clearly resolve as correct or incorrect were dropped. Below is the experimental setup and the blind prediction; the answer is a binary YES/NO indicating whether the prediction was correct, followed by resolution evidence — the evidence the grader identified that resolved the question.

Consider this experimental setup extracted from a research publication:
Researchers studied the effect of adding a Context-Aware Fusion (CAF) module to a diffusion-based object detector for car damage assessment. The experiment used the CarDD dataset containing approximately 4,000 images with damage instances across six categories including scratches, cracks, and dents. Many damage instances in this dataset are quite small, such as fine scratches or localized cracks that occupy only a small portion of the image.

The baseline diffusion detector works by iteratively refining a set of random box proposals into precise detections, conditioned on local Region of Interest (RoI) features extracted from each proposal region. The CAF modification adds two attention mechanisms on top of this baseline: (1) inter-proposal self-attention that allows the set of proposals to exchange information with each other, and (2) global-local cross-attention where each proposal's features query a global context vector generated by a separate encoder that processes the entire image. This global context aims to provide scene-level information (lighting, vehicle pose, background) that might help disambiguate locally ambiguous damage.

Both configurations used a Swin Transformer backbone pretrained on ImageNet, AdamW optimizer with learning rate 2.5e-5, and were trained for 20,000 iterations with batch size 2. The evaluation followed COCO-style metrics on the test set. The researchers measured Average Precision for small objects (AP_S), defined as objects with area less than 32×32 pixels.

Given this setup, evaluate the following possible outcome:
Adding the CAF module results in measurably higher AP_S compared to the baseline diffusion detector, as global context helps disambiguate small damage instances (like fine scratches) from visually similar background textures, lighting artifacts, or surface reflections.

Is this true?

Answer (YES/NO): YES